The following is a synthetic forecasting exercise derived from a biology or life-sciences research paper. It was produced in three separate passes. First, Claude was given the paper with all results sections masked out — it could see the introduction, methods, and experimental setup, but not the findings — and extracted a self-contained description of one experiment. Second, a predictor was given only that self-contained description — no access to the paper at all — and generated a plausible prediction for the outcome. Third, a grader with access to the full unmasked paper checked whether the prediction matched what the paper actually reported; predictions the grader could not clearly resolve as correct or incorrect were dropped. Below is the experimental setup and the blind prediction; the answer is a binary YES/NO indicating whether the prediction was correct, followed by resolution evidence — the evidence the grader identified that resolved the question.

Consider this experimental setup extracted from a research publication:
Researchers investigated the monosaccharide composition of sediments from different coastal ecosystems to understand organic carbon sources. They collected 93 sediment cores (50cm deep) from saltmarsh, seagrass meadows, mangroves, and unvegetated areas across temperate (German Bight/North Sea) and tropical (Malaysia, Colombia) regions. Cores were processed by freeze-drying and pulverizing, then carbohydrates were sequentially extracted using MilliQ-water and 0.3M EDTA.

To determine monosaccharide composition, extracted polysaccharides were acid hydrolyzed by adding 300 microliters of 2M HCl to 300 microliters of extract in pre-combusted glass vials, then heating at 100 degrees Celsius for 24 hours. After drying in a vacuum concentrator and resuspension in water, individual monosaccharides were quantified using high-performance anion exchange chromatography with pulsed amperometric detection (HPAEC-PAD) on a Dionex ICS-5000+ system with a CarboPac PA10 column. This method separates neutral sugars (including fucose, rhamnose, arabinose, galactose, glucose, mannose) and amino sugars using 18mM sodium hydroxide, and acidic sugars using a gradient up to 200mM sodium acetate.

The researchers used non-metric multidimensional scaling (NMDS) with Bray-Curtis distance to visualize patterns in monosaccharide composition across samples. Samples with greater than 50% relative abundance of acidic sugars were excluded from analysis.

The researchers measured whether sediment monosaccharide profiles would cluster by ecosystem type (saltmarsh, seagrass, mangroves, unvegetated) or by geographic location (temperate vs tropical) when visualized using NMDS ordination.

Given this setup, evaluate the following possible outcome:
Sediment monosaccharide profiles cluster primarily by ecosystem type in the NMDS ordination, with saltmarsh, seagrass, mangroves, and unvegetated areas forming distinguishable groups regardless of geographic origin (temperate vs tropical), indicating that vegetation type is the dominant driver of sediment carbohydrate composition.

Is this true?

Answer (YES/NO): NO